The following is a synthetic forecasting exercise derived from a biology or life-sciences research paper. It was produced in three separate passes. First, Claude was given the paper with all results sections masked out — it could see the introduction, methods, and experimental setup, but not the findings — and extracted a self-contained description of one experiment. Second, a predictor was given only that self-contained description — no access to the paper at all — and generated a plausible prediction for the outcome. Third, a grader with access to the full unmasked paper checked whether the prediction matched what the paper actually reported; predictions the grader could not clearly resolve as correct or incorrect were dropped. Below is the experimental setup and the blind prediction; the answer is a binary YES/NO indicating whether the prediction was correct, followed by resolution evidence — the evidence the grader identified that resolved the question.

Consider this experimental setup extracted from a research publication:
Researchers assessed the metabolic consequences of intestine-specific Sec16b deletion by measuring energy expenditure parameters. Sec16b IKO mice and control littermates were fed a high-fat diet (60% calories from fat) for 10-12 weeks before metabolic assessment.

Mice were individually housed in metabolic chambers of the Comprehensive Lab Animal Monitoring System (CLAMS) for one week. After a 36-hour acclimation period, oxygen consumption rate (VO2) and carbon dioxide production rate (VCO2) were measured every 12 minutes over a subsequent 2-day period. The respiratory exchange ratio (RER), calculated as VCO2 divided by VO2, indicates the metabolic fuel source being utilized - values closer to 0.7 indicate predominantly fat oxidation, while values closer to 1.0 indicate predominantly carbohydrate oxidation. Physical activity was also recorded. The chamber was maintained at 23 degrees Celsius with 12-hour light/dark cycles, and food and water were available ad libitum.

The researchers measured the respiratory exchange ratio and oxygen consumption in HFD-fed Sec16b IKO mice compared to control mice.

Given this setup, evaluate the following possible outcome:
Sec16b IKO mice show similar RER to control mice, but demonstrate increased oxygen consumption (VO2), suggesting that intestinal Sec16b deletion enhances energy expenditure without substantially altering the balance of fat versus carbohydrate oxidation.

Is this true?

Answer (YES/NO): NO